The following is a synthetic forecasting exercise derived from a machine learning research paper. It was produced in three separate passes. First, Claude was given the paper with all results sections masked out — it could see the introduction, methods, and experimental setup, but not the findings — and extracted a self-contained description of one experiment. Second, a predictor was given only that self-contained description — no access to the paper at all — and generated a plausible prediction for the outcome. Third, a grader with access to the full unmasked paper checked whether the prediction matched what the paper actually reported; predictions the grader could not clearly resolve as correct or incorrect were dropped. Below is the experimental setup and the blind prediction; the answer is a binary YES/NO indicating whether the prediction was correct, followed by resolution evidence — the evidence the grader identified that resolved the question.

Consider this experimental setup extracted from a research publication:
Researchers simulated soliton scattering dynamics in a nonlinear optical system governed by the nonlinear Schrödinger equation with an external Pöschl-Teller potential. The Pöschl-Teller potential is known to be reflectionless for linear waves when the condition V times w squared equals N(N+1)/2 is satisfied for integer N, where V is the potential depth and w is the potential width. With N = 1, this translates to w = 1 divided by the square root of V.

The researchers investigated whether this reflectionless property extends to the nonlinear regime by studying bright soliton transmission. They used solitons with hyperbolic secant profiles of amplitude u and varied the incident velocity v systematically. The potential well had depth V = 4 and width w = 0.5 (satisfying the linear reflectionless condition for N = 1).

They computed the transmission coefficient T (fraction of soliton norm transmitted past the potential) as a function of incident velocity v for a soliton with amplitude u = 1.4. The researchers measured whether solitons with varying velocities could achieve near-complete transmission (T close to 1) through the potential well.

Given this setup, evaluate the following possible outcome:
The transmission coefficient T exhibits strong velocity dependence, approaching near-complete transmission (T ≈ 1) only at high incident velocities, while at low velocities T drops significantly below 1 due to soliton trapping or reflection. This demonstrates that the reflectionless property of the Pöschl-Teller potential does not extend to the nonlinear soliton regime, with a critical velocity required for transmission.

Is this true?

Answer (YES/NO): YES